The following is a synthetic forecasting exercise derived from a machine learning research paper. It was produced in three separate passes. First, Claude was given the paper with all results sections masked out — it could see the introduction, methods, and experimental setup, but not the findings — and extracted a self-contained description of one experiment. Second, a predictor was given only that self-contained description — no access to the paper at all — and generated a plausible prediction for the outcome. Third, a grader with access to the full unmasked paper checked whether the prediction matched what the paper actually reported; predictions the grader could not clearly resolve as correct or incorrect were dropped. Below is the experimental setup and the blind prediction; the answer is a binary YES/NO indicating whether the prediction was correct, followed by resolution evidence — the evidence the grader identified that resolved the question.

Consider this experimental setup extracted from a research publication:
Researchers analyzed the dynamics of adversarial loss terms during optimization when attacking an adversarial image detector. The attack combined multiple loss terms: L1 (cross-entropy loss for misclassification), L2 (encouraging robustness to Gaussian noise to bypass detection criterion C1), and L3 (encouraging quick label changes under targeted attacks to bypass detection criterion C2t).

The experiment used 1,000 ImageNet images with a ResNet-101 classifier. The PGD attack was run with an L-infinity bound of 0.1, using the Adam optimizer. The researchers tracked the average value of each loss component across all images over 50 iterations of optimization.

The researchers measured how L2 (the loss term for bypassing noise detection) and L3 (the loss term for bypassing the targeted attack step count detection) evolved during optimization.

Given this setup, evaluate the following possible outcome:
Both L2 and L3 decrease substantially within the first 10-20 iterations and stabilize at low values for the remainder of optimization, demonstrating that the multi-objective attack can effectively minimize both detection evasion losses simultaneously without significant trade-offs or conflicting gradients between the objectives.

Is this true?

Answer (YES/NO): NO